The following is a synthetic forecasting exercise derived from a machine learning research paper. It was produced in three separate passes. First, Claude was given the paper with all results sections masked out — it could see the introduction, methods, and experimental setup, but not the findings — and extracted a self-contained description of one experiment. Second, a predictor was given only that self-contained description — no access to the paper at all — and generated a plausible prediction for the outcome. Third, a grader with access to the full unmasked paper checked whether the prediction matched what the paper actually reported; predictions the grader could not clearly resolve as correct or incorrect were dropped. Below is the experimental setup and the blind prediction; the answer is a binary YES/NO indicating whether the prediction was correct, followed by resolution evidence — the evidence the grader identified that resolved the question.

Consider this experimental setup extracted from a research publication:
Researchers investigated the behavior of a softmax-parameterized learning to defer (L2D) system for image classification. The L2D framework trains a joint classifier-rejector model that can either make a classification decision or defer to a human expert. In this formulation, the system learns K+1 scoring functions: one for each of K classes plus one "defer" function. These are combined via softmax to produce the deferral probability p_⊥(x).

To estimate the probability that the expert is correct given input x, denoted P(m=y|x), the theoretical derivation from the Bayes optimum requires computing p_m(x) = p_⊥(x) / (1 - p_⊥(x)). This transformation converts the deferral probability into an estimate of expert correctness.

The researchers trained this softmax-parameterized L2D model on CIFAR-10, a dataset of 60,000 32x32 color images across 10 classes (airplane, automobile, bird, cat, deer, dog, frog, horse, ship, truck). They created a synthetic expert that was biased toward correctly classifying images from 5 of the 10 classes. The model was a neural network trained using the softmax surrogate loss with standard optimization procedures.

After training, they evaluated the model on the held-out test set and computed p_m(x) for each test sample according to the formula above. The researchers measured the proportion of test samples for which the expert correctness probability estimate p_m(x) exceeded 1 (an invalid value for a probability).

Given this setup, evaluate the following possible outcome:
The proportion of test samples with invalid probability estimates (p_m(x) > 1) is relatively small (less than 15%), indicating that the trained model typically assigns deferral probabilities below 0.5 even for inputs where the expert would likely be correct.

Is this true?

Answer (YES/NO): NO